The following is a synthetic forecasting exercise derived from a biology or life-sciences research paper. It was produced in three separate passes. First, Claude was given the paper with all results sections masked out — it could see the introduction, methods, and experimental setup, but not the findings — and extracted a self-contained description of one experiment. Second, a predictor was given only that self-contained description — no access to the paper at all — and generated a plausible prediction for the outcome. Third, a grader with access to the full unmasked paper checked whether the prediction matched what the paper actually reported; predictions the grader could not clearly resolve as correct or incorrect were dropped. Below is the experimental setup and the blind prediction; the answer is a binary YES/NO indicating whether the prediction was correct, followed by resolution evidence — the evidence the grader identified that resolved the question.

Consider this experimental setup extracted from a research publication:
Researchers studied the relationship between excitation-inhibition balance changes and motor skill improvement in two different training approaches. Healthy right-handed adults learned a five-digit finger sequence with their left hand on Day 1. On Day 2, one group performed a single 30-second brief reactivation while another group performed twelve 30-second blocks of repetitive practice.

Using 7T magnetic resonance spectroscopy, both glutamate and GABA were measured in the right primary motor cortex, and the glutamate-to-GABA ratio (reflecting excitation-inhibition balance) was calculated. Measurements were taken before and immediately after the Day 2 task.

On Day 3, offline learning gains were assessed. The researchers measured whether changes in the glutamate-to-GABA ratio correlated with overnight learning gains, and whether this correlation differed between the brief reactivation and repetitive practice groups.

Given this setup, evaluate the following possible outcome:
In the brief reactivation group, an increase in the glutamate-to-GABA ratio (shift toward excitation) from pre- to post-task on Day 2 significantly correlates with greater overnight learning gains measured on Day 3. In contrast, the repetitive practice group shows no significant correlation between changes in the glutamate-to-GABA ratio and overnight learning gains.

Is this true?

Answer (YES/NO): NO